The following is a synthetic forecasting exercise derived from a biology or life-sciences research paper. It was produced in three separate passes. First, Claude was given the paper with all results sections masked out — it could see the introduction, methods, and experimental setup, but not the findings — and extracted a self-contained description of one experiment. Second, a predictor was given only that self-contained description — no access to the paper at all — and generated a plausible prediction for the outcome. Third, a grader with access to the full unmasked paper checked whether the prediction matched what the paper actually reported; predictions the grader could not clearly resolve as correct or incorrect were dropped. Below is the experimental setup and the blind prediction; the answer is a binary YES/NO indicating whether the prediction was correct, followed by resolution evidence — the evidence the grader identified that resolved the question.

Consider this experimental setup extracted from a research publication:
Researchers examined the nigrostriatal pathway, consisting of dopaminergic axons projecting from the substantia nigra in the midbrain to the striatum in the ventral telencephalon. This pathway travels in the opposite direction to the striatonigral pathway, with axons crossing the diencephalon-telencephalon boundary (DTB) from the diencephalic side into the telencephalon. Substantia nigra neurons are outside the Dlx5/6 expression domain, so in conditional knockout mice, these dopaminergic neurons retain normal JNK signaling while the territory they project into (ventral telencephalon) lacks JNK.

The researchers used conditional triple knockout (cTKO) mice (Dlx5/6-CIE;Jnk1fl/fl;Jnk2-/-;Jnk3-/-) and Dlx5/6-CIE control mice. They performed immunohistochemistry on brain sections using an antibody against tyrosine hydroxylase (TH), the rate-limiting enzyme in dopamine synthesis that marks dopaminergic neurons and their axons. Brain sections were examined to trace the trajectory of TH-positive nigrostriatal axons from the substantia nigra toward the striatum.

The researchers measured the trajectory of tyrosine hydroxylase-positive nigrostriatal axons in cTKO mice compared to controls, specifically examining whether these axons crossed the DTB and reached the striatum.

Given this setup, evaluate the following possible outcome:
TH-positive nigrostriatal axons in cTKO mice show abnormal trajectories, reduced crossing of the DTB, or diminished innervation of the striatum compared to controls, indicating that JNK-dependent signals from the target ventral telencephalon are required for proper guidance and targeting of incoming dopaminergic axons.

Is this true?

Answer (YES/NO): YES